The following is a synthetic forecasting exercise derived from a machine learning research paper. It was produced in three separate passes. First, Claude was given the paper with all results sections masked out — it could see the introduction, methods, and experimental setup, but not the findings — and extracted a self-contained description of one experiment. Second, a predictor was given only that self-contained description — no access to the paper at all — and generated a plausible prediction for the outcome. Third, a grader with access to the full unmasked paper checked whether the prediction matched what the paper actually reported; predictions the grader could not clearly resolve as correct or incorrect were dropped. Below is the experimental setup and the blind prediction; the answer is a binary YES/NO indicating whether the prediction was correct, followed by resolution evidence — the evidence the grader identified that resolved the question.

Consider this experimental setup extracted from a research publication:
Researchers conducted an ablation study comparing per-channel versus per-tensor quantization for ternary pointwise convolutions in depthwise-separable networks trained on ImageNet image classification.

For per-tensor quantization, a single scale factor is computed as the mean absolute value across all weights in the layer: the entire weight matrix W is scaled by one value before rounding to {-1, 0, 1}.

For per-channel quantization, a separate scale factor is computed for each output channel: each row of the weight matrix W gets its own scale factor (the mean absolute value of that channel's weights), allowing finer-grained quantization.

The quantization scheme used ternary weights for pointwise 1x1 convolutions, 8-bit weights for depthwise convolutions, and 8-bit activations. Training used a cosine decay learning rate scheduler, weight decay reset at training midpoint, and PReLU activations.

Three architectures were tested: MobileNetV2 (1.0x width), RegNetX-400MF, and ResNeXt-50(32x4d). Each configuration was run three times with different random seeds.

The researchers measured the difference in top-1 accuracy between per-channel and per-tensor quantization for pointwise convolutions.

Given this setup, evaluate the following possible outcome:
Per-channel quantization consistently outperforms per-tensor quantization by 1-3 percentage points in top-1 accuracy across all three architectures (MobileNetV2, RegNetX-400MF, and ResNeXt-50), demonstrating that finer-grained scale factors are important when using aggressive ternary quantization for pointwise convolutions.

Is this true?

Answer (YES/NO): NO